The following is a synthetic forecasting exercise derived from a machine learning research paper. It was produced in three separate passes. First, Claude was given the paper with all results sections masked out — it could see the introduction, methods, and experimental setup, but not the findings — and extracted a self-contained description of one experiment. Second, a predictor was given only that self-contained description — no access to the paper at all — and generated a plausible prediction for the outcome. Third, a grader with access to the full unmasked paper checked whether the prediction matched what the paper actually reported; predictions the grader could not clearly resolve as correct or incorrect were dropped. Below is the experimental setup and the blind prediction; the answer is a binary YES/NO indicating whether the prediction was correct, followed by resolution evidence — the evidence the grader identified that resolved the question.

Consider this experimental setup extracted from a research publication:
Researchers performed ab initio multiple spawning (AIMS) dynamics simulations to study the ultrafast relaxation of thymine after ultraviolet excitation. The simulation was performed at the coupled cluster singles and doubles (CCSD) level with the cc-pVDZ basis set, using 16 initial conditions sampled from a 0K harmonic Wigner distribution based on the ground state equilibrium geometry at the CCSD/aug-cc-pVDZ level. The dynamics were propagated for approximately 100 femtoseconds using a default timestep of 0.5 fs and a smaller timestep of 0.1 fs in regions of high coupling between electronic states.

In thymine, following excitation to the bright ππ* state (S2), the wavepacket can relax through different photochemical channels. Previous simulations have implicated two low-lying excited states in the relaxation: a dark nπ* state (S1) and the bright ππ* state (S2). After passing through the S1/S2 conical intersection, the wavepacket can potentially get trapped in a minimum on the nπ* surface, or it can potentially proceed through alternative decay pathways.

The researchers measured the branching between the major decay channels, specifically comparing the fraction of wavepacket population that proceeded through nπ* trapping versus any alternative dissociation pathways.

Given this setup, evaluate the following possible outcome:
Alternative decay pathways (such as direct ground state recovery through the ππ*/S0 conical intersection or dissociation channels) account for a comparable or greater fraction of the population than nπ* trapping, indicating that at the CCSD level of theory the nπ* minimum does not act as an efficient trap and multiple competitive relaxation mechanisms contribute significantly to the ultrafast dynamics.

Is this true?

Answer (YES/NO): NO